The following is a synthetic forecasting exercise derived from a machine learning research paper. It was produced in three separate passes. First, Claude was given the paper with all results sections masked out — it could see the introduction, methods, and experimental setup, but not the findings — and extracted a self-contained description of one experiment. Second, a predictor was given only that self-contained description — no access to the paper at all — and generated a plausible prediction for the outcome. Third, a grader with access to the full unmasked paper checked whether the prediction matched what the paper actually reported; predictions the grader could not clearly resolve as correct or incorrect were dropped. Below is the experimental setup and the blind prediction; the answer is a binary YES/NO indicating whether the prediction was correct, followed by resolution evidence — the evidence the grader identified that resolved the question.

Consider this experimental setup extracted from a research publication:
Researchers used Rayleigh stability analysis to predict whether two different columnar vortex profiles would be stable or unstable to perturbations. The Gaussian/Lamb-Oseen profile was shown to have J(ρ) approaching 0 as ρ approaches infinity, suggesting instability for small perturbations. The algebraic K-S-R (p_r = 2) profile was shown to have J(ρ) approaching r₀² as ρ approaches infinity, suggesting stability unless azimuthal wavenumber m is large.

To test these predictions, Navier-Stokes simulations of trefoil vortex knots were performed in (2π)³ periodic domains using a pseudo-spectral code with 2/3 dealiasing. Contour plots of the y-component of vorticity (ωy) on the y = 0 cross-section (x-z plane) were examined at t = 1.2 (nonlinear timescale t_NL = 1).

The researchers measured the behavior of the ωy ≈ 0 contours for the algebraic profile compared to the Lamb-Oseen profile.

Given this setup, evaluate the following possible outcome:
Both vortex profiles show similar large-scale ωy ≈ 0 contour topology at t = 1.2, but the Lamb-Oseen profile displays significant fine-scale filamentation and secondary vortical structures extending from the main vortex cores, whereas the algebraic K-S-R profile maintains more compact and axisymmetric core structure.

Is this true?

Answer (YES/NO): NO